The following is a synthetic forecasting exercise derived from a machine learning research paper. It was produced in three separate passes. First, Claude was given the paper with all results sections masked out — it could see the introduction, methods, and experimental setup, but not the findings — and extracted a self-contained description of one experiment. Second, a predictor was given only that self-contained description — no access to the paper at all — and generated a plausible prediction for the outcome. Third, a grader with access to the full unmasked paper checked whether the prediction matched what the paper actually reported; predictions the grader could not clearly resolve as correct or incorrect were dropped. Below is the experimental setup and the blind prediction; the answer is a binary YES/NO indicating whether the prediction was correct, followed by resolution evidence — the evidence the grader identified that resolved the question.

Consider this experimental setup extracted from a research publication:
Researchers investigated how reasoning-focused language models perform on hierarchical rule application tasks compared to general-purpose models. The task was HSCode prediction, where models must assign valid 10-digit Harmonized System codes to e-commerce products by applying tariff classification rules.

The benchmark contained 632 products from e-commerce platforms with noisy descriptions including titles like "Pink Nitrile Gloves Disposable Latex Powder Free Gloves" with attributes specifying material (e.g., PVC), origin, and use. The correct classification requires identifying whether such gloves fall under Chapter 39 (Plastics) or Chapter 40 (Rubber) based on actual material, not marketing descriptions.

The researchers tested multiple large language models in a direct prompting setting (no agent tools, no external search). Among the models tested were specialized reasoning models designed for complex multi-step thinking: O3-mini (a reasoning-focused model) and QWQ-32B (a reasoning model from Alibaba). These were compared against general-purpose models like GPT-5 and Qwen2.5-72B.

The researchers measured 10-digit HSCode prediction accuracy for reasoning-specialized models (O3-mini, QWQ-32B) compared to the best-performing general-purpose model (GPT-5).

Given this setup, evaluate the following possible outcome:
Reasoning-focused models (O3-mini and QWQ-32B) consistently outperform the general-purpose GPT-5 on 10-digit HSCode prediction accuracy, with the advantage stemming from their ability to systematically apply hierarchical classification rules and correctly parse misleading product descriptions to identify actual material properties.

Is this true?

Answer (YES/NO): NO